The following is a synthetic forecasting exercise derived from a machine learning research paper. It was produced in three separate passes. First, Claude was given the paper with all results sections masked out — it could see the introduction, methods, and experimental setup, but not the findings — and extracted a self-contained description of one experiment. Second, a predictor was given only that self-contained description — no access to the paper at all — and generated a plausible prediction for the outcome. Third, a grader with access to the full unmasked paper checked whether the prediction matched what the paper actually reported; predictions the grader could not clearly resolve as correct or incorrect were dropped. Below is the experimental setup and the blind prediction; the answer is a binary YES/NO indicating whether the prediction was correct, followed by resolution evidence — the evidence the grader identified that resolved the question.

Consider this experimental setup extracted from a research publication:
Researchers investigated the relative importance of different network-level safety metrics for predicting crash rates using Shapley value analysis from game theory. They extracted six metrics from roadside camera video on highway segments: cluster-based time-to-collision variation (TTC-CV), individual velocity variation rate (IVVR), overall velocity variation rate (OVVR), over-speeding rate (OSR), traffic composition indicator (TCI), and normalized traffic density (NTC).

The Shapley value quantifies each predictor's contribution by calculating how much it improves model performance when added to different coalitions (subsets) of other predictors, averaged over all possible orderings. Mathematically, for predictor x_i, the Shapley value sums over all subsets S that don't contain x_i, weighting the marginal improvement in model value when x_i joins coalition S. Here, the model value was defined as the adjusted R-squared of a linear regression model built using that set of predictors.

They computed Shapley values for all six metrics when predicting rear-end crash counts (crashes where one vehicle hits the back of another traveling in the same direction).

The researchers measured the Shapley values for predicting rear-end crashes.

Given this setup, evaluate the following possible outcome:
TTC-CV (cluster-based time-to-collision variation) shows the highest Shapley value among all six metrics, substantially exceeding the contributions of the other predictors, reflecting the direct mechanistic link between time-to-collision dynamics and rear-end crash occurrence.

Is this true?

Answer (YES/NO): NO